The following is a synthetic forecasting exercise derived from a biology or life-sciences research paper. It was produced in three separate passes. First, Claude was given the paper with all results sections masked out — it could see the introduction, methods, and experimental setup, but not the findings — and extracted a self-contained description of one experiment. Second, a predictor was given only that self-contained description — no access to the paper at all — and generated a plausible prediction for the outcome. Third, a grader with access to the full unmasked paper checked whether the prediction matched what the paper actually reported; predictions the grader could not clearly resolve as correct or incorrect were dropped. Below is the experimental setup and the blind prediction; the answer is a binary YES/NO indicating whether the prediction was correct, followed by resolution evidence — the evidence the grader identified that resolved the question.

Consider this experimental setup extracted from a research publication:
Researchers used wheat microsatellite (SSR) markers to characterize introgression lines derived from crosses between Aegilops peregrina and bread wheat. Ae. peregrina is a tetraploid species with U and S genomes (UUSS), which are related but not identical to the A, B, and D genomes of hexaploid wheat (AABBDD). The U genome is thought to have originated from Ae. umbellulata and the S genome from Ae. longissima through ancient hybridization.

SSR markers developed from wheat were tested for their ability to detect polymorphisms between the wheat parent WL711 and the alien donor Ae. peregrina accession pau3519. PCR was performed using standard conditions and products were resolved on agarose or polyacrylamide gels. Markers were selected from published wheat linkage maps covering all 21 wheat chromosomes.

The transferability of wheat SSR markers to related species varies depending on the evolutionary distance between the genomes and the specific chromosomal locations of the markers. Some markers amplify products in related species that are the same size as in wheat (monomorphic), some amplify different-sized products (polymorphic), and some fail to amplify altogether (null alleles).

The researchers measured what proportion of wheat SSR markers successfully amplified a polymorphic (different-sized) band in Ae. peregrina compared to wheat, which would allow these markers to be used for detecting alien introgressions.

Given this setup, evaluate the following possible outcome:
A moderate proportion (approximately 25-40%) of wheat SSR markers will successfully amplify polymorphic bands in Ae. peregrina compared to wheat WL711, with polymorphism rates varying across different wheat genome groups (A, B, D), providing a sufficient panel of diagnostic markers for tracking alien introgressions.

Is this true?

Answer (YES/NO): NO